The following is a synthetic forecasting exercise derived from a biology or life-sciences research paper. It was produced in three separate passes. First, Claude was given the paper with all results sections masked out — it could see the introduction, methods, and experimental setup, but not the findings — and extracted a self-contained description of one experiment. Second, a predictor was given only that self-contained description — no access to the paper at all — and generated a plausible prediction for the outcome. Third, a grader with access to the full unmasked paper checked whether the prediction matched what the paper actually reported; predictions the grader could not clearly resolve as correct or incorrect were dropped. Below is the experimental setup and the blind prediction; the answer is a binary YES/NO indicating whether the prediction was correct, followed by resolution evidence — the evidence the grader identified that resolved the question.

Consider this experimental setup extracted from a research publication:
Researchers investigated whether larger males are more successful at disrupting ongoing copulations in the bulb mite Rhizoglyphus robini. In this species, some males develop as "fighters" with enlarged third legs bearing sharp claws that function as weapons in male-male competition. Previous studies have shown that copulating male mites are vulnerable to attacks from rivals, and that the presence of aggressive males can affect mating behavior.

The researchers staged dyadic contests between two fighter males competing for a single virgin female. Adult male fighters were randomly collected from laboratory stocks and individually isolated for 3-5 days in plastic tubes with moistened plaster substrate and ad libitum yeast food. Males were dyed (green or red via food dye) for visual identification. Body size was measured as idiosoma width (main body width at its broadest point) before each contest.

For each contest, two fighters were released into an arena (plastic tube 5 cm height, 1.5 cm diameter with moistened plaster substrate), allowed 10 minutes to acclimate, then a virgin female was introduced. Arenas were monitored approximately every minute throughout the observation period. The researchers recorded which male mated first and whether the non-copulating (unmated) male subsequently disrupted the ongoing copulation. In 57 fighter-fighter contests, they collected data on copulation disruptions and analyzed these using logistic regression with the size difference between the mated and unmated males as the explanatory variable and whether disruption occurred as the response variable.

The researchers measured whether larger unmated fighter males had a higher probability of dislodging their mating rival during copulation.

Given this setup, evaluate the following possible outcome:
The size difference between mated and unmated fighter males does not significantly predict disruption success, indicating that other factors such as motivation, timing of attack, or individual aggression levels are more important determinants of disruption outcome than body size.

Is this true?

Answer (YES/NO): YES